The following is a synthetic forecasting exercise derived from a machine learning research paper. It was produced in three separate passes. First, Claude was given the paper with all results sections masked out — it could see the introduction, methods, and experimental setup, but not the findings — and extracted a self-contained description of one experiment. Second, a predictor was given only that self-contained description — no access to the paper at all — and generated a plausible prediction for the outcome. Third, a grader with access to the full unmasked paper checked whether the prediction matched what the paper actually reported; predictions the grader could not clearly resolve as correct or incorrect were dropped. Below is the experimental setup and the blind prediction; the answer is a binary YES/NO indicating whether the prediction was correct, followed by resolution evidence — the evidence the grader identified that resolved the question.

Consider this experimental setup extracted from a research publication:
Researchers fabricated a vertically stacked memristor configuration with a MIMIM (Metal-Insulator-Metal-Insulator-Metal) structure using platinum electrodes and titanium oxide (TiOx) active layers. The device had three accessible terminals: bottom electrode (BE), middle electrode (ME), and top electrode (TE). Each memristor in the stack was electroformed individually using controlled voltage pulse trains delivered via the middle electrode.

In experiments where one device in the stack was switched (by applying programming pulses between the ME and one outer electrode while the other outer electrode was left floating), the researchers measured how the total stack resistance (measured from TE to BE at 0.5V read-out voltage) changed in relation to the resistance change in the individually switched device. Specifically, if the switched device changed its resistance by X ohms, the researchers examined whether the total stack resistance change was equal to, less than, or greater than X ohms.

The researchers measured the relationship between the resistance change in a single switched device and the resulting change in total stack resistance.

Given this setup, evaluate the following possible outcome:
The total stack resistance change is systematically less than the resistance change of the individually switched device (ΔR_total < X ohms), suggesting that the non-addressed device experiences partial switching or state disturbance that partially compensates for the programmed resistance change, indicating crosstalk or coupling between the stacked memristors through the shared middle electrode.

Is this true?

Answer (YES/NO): NO